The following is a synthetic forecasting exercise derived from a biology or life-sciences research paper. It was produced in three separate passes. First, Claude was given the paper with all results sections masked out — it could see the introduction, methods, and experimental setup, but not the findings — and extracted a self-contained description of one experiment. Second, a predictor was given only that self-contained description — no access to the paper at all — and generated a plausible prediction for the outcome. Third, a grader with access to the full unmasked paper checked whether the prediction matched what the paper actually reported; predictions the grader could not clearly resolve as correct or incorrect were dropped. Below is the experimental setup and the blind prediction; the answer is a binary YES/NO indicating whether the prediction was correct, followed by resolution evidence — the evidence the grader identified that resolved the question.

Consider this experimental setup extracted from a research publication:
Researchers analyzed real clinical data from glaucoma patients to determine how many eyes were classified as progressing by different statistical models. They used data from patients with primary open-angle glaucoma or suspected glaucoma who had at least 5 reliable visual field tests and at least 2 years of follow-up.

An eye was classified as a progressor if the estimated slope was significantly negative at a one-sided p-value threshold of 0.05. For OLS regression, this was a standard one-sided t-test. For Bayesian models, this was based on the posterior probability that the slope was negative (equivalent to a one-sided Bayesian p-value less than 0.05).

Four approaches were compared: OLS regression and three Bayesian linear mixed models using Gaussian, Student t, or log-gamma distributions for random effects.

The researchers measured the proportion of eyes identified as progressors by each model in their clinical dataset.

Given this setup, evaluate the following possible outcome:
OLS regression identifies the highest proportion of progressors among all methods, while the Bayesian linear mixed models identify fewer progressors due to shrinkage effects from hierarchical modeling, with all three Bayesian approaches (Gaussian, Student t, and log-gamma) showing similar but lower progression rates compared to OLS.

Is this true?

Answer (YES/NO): NO